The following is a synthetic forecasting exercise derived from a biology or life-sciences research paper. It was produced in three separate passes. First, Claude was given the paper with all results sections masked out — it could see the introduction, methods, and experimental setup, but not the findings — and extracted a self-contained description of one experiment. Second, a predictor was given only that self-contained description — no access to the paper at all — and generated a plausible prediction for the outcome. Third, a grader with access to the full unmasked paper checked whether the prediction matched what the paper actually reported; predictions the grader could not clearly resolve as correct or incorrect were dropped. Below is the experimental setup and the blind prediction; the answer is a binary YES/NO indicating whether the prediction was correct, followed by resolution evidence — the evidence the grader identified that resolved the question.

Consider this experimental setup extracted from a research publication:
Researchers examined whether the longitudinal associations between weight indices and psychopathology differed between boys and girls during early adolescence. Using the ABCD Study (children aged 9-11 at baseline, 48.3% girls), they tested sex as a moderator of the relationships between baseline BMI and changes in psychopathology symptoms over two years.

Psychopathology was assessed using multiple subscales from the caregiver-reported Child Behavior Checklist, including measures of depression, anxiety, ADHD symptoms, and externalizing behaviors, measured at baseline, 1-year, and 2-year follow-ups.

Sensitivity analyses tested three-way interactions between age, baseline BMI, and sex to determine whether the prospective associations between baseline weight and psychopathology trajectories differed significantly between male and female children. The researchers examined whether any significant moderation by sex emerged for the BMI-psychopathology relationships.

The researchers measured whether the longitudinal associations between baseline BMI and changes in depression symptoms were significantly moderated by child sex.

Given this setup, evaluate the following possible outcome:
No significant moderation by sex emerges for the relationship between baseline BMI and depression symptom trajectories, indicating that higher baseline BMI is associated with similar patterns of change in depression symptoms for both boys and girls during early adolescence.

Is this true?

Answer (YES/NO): YES